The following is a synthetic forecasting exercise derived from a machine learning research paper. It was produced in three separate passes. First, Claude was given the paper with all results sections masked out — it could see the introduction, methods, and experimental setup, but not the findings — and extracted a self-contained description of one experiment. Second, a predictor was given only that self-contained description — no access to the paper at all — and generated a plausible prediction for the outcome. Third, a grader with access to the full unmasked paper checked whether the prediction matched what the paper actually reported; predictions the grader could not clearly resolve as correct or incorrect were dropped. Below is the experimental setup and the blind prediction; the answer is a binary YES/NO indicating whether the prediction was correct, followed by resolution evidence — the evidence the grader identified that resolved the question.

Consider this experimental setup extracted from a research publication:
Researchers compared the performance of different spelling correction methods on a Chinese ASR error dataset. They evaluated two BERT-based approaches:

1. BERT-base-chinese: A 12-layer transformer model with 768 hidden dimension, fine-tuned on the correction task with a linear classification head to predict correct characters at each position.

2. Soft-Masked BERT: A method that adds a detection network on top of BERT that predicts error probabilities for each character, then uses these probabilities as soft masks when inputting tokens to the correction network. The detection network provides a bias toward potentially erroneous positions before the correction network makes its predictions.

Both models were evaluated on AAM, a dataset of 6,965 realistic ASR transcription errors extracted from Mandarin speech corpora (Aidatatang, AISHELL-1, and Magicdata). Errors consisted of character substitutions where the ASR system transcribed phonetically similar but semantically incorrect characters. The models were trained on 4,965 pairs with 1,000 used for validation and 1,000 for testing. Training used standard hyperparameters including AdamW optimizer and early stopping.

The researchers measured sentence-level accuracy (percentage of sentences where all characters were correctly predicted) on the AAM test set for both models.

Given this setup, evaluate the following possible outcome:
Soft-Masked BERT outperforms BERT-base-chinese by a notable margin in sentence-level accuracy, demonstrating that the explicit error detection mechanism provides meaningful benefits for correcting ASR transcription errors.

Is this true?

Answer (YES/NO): NO